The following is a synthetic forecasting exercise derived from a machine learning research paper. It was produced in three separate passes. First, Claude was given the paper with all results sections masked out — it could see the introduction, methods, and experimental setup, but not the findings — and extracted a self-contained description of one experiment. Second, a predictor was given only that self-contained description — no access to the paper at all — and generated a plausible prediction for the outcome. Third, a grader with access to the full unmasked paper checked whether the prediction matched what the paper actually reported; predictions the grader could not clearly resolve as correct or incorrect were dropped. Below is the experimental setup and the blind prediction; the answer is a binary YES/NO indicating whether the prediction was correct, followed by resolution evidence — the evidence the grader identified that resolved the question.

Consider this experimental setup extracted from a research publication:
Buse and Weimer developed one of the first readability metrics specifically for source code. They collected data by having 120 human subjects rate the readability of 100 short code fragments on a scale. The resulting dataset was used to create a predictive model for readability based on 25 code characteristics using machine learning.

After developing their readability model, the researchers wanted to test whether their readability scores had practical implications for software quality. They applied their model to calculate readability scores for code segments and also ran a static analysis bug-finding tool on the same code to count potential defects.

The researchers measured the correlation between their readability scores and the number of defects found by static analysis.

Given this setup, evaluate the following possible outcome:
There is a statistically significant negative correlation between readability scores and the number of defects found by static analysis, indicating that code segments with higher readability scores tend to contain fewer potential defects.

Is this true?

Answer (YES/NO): YES